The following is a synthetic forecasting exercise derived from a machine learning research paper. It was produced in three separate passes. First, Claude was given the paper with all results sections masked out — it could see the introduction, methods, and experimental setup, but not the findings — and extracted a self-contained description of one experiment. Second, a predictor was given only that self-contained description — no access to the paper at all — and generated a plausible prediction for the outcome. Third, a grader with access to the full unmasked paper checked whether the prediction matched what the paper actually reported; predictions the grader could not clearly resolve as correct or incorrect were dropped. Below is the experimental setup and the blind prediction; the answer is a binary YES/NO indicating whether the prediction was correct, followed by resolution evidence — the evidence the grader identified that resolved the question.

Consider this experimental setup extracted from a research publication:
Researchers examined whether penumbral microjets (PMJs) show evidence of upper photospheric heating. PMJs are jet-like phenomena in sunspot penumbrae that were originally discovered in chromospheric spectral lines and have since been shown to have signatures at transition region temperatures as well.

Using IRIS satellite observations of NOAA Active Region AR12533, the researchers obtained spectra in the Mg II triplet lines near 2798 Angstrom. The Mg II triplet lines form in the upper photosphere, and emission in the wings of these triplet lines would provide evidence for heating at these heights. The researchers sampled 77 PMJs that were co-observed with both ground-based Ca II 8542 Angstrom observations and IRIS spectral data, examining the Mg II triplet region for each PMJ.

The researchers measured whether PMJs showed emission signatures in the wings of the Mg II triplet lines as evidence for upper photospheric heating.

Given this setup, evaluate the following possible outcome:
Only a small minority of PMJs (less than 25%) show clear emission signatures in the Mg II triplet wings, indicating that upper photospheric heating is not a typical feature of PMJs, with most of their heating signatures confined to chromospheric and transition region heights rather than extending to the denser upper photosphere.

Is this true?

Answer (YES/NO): YES